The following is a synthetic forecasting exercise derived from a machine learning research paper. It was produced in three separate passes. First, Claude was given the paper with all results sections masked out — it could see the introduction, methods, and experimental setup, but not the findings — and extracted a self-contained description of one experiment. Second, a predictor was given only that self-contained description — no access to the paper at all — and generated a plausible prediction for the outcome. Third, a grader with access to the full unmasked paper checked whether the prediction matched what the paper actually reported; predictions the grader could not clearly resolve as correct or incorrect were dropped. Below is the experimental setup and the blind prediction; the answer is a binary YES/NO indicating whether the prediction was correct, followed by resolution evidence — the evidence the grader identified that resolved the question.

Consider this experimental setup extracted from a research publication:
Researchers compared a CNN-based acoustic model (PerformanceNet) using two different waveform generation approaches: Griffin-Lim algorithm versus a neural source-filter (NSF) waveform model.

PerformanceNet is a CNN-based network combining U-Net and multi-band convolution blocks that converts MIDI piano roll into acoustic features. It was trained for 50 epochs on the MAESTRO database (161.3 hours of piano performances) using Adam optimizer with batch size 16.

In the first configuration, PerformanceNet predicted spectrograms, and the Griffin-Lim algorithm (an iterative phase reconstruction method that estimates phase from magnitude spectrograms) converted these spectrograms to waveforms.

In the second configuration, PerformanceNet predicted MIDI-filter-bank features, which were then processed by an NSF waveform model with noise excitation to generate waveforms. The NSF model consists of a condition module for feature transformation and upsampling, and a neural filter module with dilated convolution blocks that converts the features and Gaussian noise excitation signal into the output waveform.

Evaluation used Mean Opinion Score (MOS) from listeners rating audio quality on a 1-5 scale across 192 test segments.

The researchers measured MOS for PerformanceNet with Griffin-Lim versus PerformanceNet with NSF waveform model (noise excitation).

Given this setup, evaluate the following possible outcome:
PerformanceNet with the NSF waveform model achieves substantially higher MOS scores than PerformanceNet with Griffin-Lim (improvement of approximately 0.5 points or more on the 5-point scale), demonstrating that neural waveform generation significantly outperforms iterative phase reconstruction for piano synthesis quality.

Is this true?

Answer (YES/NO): YES